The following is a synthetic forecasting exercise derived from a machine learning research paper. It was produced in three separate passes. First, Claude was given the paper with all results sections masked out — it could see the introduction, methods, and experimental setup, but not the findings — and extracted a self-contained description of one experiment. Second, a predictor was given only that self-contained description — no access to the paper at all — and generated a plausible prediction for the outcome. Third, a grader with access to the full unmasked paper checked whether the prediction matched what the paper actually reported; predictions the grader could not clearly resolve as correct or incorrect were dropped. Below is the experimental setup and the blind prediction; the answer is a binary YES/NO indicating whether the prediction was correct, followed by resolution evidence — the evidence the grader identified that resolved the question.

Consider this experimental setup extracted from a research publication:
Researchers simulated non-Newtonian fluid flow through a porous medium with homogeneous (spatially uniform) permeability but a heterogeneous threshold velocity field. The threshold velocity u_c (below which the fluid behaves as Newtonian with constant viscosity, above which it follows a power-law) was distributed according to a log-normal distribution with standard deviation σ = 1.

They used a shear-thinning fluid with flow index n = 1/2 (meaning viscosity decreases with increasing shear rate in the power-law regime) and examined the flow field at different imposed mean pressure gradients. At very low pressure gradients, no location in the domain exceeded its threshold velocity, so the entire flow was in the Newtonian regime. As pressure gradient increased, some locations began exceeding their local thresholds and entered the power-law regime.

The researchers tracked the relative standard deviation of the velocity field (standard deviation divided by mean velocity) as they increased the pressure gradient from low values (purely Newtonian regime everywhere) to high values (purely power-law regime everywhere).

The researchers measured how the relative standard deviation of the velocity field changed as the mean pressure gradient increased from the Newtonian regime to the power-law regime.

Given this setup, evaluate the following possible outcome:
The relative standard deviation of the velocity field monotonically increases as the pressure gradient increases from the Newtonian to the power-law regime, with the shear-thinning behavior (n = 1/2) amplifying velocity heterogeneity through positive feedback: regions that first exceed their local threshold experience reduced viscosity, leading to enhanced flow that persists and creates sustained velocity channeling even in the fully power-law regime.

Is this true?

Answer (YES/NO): YES